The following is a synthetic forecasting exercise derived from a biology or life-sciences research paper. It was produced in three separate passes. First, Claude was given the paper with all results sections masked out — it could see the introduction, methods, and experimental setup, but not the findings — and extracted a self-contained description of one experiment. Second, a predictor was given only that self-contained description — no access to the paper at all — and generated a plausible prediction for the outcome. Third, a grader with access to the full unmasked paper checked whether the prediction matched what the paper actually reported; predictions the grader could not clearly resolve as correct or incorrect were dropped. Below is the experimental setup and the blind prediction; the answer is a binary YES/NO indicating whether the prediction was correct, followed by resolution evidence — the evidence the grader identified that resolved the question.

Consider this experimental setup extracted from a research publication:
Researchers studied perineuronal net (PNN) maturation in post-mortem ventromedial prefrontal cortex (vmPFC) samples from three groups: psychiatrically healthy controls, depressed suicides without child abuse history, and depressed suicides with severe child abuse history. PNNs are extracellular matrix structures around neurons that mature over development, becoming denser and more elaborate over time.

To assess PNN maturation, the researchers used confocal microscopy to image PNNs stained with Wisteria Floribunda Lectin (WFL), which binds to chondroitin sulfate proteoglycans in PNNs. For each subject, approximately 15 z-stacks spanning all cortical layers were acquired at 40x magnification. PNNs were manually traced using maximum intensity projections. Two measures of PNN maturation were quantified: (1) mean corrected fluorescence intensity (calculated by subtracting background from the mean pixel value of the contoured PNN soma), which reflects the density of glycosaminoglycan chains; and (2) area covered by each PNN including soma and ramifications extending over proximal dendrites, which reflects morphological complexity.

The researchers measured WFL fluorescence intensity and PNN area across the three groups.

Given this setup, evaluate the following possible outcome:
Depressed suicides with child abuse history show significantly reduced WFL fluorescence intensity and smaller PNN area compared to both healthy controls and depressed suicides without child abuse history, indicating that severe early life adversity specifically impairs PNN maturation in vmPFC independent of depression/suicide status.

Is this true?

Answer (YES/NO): NO